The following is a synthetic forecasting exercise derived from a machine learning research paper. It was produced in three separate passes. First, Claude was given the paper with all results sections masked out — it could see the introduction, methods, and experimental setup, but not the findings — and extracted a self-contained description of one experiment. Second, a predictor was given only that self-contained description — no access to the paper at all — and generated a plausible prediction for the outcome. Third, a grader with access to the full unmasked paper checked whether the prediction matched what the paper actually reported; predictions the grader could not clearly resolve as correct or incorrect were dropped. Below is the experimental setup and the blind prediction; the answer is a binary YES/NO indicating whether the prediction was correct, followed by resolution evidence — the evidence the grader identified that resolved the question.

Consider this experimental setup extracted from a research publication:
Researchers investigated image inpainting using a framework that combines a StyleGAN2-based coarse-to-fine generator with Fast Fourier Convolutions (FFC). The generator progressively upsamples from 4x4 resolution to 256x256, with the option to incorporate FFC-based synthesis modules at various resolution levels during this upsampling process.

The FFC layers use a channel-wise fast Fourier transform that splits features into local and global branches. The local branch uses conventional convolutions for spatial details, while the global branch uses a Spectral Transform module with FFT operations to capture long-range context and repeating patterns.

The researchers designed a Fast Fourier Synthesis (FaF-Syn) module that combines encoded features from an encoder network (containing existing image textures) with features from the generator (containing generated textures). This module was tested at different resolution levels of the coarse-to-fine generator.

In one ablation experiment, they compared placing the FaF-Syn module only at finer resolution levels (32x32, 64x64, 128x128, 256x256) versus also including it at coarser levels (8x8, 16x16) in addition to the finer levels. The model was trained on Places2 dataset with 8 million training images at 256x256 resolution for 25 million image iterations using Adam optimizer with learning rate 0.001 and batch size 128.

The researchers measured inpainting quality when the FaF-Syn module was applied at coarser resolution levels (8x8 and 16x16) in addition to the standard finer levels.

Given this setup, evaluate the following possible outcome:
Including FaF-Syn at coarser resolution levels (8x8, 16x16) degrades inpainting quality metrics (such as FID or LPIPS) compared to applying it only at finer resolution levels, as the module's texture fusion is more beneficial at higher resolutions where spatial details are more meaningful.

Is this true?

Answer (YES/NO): YES